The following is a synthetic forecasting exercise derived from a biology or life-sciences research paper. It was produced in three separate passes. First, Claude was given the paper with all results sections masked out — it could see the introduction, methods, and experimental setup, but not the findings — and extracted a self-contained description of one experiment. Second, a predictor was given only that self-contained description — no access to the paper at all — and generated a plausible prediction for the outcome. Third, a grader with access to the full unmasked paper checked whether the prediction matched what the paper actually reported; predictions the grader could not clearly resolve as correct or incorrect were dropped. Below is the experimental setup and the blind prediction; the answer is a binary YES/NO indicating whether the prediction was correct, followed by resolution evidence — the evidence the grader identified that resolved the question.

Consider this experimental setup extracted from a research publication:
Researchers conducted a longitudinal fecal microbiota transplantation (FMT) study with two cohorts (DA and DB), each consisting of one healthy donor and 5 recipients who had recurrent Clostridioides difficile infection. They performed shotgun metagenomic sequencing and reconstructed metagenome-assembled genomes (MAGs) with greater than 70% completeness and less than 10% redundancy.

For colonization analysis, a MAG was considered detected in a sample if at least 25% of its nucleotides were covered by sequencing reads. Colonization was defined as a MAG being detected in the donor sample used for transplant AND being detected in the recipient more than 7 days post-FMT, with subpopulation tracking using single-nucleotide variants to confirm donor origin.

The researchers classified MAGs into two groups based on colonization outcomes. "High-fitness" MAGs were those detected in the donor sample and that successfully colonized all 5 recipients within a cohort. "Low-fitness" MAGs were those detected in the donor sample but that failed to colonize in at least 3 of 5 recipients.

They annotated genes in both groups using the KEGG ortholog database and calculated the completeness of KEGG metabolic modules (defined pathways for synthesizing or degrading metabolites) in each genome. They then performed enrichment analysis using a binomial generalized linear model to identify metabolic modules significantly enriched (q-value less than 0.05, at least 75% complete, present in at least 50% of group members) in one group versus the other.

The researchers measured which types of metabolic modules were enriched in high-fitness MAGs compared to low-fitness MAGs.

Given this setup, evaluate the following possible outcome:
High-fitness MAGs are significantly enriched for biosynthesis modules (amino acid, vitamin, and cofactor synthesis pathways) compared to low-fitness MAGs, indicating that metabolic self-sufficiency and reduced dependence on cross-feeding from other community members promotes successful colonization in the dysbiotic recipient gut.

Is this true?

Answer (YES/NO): YES